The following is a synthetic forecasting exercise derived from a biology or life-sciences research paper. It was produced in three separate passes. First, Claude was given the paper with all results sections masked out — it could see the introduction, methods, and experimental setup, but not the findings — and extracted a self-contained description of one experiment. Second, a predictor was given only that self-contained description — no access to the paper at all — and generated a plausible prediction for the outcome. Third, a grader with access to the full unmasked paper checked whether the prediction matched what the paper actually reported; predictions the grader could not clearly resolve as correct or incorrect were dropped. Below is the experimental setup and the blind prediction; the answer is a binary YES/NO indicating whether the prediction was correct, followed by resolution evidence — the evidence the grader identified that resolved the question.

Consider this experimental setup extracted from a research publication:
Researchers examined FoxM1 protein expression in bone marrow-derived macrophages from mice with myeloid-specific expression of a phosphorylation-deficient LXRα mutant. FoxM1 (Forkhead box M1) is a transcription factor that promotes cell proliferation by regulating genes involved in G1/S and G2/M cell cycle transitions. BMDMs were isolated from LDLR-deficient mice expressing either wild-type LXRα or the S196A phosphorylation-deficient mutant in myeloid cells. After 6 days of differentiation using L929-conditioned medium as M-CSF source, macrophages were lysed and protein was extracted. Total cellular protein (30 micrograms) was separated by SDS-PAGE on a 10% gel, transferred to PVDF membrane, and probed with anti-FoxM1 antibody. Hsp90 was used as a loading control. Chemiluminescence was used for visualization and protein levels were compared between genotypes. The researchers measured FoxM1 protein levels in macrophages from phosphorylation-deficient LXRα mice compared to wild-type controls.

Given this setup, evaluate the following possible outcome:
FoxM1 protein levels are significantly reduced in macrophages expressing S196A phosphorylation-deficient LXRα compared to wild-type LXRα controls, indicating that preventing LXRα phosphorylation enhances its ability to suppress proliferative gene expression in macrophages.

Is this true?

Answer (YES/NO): NO